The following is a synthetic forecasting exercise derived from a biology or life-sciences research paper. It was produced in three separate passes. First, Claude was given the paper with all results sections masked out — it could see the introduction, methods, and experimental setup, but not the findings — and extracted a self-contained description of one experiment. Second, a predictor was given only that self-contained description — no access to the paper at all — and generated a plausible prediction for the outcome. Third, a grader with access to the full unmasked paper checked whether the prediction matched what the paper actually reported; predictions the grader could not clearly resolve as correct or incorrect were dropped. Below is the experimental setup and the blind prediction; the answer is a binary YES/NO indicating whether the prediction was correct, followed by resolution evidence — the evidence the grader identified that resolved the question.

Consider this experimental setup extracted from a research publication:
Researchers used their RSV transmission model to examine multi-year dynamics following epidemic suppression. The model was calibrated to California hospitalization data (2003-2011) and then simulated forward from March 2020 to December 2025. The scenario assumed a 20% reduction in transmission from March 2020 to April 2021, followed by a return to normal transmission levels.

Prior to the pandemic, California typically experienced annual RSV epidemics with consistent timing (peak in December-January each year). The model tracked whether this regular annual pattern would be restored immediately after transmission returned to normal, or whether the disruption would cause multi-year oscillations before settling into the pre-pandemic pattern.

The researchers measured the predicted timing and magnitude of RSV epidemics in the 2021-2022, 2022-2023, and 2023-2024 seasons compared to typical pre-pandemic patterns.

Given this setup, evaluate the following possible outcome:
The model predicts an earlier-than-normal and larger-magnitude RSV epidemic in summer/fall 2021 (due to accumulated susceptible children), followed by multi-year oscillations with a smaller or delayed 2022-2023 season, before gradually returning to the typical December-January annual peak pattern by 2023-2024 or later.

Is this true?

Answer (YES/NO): NO